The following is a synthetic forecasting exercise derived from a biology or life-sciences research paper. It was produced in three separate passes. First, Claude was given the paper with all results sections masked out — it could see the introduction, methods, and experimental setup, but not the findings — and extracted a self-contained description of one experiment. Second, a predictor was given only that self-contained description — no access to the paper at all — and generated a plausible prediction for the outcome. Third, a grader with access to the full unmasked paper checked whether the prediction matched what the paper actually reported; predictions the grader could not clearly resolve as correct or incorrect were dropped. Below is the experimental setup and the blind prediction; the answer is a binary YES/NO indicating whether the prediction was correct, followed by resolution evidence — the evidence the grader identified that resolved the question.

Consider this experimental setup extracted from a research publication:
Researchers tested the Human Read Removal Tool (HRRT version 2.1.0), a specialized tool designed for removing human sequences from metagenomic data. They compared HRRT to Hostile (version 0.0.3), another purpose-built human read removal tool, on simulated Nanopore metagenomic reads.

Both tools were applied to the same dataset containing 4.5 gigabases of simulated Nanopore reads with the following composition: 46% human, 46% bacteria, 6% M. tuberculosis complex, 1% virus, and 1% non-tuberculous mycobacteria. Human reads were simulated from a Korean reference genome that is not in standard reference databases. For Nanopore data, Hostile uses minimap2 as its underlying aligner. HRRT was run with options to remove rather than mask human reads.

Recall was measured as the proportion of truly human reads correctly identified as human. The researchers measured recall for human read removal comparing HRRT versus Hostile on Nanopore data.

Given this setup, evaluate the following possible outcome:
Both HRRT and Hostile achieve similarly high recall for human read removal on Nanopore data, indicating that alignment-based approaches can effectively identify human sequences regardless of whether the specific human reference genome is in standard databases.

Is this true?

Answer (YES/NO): NO